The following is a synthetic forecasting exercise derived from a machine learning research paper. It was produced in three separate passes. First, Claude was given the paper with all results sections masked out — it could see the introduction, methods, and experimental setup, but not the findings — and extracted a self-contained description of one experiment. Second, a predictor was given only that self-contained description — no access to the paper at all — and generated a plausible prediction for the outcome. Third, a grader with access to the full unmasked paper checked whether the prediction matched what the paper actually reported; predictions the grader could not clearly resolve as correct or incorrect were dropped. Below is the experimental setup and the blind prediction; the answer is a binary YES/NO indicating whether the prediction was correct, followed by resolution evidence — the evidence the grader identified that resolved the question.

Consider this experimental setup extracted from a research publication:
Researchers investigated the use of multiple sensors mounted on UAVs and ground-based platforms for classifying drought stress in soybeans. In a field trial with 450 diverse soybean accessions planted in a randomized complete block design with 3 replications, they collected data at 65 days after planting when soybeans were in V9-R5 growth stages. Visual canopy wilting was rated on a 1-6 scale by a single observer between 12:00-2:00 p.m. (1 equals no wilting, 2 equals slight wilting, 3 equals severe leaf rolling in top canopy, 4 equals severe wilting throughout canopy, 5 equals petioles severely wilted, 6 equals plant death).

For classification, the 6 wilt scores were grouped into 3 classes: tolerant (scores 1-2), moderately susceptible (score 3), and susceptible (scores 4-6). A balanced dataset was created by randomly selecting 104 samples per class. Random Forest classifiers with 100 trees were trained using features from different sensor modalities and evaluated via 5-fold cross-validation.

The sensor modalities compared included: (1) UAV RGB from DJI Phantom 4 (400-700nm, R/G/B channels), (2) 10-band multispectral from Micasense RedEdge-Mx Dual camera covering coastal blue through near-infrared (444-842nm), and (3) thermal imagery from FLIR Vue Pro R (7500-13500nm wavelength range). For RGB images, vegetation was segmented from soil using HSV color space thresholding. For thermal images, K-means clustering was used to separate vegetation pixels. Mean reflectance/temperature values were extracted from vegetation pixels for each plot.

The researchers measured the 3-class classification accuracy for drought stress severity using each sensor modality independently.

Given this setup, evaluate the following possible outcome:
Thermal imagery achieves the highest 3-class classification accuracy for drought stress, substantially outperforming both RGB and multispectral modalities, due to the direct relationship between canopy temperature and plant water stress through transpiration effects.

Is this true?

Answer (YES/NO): NO